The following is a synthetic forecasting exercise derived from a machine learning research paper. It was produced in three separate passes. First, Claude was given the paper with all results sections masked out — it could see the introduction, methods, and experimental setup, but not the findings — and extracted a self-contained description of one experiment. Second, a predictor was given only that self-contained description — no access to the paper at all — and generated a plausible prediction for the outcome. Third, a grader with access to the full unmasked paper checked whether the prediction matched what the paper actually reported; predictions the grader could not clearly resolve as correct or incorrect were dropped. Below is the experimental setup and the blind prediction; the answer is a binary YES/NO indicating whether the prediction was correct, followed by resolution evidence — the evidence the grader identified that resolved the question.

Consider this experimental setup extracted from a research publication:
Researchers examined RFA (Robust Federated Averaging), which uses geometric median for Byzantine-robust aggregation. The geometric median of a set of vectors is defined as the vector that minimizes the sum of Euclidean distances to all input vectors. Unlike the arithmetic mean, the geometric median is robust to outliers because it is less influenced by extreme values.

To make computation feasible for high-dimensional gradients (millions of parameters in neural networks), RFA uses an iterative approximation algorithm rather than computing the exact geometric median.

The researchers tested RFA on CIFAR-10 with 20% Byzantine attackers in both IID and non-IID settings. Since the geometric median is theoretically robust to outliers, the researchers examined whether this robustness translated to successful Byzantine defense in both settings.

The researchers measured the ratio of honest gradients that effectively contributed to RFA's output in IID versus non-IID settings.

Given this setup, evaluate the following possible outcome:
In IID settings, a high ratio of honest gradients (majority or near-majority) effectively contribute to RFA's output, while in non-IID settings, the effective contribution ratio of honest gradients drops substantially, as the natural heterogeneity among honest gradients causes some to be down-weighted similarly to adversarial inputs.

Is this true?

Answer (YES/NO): YES